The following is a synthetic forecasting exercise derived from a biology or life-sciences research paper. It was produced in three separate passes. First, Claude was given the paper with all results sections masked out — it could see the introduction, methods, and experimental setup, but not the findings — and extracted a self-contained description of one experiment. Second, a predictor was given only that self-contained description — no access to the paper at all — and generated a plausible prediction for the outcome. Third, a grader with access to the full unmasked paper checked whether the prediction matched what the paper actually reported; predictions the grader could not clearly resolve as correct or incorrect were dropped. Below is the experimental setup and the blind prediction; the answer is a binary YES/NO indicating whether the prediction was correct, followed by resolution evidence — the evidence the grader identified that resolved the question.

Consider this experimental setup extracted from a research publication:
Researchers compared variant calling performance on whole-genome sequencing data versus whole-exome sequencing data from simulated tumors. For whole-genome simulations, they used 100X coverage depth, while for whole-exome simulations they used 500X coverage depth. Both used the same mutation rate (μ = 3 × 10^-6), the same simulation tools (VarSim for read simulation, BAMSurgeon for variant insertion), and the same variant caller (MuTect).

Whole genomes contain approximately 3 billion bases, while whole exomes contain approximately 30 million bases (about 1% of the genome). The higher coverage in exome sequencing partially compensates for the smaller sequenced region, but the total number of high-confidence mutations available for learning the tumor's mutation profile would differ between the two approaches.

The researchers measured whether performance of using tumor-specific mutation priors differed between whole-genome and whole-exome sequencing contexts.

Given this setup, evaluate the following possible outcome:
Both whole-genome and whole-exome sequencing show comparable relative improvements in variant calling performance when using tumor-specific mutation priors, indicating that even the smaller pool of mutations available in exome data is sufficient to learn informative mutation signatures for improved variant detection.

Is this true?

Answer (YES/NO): NO